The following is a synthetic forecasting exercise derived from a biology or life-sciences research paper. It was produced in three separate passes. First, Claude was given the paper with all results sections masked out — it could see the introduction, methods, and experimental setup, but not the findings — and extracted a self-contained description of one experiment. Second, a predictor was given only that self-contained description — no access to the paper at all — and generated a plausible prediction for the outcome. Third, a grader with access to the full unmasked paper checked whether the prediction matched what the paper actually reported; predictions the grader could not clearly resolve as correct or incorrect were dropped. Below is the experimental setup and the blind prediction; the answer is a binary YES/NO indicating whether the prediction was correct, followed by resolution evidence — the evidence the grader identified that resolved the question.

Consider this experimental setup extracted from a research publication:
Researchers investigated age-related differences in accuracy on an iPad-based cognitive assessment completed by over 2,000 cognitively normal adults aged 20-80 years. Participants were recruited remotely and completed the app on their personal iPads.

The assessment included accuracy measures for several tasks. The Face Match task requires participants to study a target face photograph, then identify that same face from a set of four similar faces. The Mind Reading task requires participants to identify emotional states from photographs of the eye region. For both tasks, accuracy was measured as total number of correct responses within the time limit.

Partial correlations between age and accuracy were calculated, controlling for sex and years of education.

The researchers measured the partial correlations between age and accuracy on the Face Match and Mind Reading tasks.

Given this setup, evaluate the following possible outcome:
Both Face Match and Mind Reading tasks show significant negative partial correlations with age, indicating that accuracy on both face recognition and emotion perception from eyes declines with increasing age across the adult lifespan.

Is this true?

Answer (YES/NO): YES